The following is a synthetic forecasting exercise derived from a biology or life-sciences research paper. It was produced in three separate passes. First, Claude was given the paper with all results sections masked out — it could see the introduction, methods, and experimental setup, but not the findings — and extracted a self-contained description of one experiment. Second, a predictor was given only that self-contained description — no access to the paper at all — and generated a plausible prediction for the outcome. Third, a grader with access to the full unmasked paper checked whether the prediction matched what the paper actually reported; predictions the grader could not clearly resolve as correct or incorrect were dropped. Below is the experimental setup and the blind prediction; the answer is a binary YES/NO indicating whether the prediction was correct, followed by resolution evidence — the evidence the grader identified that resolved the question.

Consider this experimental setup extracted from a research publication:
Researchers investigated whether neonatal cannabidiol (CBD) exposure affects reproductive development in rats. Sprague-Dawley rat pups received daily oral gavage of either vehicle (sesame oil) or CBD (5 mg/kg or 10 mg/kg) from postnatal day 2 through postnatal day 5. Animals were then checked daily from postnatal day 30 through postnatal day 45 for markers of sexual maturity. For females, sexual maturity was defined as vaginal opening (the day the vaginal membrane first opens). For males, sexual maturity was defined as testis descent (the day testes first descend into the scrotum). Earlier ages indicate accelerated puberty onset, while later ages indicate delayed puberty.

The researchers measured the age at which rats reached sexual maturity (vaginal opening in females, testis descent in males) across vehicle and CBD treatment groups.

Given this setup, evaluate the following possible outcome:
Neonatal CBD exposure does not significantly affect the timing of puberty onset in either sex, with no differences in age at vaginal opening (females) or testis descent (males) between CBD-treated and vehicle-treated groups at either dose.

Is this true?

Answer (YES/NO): YES